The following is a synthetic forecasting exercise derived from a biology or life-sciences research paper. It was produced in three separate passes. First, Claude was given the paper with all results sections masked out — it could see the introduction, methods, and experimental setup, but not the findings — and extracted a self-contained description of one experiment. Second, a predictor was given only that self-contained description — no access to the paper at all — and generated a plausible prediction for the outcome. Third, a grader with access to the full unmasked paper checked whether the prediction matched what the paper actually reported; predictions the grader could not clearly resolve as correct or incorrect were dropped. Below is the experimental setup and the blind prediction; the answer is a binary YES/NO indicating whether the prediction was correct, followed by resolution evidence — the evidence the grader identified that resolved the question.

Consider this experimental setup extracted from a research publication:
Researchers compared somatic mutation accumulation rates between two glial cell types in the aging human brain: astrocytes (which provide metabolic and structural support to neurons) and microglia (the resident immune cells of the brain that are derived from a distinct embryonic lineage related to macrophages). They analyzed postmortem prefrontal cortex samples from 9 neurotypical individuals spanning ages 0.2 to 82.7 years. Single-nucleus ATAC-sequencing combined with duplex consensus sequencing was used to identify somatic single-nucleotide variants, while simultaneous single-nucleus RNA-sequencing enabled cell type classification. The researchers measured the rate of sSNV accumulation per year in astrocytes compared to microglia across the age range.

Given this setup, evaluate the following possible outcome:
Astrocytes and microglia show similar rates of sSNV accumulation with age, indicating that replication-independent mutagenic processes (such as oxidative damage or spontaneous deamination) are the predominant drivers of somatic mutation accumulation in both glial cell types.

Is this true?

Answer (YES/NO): NO